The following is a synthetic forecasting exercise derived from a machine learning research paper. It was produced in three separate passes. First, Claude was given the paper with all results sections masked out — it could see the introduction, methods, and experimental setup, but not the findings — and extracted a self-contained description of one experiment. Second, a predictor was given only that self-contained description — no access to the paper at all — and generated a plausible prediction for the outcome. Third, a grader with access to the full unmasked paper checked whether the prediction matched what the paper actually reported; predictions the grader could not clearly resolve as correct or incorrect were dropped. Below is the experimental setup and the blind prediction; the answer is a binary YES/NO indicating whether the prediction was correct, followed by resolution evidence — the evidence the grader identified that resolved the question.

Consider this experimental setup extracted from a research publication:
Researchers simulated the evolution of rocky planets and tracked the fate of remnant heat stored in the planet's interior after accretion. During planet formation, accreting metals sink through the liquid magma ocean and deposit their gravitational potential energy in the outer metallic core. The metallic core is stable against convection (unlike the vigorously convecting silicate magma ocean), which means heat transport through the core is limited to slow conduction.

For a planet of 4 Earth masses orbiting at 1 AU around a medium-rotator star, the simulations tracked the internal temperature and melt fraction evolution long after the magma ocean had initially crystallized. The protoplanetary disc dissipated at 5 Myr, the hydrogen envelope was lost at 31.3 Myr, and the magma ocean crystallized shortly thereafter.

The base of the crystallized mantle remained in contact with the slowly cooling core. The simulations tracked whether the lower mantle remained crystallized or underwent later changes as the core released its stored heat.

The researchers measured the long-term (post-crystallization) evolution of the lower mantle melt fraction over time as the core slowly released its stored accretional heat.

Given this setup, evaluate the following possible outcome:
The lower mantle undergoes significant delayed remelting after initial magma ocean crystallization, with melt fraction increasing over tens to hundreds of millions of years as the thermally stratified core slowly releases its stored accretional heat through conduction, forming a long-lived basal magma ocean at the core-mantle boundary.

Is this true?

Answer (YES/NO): YES